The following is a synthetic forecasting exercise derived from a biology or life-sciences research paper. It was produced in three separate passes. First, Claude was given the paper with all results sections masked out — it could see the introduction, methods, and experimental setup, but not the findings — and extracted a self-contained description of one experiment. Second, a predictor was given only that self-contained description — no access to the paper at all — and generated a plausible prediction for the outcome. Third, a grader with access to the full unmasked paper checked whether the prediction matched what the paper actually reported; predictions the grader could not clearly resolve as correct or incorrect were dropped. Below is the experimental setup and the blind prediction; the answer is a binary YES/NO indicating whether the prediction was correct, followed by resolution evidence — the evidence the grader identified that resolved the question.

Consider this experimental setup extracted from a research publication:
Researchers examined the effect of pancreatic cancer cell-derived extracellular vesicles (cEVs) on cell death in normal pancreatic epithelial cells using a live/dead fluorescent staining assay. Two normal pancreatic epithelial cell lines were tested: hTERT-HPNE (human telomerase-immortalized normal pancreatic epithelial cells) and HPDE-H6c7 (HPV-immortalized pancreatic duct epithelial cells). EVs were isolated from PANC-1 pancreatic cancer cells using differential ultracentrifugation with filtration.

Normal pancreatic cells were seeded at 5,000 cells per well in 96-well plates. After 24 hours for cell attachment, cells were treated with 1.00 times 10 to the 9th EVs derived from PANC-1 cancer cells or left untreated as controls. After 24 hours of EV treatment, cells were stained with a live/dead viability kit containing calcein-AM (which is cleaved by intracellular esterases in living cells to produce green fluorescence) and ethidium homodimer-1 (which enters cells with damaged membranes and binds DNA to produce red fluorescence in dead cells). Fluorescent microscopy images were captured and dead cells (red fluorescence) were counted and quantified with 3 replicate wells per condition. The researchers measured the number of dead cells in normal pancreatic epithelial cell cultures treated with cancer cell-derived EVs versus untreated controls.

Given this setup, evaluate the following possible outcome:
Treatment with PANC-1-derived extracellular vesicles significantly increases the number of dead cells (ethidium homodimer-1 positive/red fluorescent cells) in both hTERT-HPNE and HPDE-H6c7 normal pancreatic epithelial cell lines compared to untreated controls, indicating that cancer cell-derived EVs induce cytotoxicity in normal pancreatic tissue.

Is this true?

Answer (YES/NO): NO